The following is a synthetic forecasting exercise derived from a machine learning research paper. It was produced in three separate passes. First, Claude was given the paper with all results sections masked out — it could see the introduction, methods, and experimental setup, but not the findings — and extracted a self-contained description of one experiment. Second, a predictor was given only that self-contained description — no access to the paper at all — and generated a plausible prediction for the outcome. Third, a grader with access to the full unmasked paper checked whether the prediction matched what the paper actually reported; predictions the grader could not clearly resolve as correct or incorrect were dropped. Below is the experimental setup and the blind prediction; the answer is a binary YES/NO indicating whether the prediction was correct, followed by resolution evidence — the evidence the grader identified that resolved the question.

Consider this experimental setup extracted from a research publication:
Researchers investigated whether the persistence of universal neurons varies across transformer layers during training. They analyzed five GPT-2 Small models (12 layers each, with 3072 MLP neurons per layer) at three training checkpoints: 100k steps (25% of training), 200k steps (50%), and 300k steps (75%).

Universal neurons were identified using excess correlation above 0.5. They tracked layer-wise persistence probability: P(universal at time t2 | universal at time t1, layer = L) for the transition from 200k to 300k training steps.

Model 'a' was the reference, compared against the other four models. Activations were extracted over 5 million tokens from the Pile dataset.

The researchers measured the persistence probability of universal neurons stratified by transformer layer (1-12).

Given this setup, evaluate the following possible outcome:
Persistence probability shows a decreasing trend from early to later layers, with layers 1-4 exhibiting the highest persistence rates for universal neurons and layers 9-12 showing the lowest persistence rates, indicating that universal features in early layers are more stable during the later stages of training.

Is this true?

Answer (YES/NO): NO